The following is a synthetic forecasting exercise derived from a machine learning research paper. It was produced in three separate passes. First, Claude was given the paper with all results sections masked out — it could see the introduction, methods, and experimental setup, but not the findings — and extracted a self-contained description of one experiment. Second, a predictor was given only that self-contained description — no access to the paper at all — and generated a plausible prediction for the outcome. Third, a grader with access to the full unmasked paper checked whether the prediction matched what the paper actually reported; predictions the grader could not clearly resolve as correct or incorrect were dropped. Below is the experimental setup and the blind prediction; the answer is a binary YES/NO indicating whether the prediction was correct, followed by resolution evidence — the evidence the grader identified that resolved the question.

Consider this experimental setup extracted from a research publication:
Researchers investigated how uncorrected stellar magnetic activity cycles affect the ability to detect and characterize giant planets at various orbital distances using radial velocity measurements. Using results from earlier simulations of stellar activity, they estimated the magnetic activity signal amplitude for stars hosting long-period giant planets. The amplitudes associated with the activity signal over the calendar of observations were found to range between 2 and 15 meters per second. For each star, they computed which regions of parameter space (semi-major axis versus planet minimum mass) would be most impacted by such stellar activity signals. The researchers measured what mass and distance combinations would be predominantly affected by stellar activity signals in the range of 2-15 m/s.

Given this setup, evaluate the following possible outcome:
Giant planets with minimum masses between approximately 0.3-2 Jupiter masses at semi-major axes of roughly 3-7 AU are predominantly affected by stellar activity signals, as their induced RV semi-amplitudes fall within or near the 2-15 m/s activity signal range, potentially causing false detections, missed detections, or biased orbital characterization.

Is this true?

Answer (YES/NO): NO